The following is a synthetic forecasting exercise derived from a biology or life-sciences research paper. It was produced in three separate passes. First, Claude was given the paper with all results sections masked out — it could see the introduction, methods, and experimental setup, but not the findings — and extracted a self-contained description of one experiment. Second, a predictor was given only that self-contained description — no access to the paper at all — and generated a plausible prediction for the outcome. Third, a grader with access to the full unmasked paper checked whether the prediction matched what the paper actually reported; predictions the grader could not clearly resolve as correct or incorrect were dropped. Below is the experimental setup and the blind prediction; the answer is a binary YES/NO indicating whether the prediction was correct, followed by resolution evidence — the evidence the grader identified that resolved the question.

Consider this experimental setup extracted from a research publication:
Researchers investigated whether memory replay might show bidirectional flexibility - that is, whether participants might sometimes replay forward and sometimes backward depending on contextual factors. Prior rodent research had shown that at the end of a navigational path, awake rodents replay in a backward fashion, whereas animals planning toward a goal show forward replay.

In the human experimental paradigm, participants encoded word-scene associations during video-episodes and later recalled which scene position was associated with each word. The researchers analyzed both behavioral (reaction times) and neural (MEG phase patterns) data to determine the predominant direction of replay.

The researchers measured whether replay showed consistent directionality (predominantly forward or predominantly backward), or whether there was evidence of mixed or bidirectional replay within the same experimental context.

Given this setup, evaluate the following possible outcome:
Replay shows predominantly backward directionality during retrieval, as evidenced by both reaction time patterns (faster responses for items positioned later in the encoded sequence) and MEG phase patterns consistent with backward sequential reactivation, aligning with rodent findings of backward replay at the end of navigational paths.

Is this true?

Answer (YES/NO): NO